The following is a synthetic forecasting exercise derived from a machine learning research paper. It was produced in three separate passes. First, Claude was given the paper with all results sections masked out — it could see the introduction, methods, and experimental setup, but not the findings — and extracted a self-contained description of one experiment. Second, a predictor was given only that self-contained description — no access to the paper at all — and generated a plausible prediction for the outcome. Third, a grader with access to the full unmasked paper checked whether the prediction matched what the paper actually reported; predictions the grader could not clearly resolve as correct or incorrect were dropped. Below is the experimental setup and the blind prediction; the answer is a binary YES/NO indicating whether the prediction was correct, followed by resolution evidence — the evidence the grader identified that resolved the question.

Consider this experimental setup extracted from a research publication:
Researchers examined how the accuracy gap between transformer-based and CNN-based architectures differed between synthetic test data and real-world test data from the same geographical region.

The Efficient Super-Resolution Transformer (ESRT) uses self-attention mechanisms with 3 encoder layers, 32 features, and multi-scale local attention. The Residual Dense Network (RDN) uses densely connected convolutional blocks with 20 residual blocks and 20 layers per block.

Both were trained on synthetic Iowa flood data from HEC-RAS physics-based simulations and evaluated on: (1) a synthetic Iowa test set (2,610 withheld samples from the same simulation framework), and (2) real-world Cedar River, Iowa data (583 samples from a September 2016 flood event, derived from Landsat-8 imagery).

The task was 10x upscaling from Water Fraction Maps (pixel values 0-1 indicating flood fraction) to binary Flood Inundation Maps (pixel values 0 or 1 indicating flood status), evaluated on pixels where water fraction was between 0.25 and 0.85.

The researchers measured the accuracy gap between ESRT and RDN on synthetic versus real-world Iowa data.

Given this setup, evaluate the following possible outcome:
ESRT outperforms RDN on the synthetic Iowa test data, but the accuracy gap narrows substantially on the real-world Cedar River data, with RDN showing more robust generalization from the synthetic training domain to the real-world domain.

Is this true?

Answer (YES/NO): NO